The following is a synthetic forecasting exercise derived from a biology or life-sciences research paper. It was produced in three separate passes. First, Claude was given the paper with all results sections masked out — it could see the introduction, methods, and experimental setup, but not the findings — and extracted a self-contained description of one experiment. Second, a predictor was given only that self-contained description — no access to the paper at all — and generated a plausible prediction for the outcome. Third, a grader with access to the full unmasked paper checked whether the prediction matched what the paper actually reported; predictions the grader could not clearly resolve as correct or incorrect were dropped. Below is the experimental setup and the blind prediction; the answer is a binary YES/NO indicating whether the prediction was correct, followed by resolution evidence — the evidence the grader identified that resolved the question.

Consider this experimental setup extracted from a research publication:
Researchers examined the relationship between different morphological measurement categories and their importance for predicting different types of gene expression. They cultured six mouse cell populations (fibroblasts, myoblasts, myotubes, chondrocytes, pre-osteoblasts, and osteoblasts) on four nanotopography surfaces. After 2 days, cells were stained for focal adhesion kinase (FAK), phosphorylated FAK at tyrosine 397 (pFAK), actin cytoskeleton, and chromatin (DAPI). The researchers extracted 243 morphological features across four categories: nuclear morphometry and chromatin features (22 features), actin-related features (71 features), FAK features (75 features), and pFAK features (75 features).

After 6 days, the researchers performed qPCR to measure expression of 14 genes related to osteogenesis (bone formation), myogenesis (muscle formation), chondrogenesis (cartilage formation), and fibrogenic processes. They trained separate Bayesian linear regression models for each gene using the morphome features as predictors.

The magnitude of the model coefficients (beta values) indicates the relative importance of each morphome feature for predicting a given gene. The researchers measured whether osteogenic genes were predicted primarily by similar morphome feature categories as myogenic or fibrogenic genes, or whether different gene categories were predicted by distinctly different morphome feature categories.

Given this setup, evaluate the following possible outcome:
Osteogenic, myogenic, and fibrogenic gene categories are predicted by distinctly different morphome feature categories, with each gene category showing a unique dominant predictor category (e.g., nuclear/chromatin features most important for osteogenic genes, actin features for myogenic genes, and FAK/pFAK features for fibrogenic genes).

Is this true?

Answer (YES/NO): NO